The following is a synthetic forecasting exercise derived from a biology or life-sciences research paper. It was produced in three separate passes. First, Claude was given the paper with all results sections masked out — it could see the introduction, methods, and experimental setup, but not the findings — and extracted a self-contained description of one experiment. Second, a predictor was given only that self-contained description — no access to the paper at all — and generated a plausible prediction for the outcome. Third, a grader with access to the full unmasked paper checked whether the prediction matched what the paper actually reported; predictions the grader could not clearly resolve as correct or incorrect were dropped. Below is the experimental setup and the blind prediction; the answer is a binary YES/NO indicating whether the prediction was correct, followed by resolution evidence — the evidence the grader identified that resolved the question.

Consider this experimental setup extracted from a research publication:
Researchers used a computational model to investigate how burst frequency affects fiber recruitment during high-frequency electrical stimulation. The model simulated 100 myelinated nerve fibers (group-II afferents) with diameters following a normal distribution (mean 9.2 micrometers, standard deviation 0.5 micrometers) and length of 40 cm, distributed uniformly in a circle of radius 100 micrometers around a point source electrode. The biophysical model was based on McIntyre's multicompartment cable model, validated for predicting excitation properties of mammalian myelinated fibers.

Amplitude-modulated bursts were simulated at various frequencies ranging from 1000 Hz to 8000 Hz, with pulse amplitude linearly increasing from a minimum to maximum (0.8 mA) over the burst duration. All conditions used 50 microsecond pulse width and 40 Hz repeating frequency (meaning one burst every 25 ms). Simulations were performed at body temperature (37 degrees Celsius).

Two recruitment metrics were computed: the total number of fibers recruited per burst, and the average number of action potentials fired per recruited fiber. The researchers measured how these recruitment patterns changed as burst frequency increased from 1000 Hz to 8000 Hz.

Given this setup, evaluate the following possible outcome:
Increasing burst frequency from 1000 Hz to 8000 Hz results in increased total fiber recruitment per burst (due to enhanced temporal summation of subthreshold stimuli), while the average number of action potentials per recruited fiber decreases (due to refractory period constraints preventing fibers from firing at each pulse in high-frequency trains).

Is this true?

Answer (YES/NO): NO